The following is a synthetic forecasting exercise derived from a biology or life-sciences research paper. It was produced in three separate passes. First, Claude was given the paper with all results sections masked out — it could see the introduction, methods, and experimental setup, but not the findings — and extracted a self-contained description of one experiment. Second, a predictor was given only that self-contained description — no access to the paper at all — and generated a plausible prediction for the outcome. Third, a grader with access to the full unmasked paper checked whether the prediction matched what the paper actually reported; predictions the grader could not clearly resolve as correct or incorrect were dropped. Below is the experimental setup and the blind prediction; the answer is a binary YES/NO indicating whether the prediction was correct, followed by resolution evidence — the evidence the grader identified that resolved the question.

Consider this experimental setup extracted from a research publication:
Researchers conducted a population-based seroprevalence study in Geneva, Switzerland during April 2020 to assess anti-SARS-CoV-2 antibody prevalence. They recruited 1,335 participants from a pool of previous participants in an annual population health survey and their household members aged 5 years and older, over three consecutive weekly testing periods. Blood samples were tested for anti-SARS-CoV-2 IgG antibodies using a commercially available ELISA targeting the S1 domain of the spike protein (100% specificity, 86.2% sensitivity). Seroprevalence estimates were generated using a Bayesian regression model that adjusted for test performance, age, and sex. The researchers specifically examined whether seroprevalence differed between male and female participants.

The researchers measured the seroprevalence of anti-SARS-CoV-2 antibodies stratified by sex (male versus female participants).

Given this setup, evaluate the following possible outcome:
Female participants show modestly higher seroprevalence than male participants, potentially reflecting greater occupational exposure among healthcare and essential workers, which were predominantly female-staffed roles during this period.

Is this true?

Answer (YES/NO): NO